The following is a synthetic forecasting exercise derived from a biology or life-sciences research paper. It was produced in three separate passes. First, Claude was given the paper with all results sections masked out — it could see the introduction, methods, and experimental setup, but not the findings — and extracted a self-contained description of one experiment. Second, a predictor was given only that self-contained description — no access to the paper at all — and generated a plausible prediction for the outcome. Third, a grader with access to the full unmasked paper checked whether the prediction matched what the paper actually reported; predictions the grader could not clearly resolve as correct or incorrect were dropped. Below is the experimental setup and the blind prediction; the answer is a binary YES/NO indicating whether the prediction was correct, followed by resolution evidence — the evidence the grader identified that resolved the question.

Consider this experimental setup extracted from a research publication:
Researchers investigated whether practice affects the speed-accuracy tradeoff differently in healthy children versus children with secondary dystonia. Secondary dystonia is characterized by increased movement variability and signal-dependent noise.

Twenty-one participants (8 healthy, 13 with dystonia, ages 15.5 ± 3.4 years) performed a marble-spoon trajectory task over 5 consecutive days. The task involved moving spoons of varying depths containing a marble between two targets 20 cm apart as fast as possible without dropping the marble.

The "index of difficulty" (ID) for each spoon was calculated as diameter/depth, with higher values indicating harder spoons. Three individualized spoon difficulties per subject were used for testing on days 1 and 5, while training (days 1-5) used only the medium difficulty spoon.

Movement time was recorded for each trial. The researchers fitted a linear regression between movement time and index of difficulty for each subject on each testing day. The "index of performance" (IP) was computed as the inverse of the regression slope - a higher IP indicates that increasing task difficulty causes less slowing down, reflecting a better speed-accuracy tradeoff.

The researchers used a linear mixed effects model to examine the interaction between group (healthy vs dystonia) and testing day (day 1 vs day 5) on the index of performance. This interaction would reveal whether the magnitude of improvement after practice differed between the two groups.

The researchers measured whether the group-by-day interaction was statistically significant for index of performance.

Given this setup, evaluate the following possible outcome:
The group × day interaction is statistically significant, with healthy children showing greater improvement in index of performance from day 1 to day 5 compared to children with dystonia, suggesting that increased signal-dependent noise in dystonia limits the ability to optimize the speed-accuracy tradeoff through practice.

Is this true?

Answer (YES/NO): NO